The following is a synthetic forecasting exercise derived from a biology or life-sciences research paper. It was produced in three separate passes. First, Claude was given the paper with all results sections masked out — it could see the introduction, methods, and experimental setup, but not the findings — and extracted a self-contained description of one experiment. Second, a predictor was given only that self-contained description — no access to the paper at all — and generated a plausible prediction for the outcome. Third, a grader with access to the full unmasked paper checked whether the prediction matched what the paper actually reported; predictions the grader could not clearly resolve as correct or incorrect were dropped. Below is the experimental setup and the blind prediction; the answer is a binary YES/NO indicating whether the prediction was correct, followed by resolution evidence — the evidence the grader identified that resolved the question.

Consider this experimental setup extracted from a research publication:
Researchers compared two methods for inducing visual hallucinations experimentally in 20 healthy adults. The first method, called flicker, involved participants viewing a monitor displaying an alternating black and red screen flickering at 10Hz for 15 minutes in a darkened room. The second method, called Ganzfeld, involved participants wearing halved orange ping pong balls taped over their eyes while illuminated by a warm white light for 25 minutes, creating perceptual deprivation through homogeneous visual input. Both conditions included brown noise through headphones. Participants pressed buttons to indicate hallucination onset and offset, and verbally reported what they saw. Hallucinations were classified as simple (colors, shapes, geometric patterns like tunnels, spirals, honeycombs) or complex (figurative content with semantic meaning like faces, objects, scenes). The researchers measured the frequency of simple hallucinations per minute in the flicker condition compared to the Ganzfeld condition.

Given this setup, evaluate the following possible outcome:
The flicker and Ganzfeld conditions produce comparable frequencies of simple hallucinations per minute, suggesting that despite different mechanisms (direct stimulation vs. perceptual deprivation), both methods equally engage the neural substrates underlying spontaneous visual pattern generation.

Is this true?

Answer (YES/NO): NO